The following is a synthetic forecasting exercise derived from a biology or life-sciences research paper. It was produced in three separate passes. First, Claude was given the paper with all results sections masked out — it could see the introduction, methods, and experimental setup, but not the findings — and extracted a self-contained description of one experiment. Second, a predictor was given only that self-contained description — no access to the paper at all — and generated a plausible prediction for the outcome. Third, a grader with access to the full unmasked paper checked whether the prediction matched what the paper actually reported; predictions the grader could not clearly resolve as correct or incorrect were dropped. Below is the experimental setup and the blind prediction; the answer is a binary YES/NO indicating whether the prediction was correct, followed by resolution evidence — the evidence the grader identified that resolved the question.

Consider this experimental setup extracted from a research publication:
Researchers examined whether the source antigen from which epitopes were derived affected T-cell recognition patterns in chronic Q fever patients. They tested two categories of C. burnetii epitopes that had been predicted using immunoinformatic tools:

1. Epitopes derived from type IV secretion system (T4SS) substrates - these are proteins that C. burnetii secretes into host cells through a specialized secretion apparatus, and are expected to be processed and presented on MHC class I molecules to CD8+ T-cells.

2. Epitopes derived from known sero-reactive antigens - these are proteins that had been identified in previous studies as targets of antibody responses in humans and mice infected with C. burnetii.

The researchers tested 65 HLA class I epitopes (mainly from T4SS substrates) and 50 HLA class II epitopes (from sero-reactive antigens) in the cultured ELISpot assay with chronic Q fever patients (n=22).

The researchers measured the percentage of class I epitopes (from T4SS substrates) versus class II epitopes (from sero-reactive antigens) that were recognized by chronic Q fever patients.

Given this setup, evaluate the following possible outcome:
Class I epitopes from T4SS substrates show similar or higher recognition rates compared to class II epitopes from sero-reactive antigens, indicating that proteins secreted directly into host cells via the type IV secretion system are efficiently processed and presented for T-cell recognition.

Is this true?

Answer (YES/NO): NO